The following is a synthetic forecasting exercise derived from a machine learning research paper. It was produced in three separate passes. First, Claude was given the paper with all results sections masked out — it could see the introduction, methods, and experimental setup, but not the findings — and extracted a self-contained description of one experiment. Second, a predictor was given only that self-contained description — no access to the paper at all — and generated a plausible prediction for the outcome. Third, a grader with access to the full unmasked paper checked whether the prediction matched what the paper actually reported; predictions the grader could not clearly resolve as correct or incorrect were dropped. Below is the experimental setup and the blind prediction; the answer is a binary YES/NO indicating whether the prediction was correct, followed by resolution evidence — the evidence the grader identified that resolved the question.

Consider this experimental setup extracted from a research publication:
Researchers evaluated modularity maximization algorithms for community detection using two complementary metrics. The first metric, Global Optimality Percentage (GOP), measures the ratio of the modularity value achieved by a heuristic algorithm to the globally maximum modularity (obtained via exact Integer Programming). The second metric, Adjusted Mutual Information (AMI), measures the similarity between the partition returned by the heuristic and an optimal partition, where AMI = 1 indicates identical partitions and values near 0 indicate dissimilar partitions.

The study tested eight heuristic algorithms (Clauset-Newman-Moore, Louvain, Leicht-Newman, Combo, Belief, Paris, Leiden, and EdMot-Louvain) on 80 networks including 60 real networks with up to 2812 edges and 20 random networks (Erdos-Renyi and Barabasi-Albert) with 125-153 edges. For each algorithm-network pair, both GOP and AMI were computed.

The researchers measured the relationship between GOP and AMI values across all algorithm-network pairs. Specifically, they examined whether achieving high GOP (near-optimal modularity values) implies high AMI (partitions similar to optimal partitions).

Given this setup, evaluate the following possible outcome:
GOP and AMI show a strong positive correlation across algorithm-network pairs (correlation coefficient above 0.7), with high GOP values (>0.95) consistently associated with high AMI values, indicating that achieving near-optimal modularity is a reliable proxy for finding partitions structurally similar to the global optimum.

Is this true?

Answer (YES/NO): NO